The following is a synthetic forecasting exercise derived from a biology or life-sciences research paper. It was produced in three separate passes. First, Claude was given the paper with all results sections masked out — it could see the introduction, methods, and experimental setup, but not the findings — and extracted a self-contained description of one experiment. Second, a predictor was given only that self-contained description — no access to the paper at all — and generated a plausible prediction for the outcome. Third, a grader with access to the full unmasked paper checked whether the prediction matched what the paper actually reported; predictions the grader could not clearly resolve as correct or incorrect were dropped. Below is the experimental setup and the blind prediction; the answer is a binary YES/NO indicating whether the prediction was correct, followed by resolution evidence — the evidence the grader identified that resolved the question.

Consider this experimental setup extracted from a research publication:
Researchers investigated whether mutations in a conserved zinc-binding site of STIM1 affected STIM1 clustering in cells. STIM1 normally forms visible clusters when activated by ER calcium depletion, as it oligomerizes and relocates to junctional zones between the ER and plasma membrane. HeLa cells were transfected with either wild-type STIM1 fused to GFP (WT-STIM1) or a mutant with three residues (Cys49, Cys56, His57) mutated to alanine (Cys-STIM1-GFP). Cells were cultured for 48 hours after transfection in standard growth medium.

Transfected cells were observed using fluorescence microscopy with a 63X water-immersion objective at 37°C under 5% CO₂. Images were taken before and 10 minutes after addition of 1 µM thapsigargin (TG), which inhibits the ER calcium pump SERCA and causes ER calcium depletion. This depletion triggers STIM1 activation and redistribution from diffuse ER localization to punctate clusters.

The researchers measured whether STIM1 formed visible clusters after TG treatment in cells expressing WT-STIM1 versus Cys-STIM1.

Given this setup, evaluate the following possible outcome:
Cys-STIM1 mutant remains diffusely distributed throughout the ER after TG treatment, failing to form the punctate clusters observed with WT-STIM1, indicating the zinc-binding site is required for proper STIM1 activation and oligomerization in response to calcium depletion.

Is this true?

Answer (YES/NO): YES